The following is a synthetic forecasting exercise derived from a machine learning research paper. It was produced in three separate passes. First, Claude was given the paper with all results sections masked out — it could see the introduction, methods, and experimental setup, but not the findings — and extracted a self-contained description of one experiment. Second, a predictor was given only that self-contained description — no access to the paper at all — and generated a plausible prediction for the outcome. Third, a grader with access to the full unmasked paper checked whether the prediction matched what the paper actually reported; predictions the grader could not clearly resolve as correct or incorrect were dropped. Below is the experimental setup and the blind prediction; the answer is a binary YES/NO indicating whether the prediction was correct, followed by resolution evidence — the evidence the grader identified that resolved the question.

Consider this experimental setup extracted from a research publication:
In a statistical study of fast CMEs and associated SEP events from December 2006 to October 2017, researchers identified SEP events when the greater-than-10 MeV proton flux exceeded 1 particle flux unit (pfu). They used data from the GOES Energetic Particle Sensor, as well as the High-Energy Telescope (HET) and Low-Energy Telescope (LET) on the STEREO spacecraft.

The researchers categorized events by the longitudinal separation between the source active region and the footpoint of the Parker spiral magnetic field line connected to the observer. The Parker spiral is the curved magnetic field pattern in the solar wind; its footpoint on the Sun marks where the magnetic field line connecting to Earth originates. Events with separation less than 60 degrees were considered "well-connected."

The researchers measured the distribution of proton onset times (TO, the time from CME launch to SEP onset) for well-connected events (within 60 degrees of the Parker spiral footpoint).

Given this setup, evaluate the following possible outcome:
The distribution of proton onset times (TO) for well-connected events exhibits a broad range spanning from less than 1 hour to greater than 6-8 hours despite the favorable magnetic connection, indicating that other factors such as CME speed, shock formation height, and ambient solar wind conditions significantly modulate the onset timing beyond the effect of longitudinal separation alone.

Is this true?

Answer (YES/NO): NO